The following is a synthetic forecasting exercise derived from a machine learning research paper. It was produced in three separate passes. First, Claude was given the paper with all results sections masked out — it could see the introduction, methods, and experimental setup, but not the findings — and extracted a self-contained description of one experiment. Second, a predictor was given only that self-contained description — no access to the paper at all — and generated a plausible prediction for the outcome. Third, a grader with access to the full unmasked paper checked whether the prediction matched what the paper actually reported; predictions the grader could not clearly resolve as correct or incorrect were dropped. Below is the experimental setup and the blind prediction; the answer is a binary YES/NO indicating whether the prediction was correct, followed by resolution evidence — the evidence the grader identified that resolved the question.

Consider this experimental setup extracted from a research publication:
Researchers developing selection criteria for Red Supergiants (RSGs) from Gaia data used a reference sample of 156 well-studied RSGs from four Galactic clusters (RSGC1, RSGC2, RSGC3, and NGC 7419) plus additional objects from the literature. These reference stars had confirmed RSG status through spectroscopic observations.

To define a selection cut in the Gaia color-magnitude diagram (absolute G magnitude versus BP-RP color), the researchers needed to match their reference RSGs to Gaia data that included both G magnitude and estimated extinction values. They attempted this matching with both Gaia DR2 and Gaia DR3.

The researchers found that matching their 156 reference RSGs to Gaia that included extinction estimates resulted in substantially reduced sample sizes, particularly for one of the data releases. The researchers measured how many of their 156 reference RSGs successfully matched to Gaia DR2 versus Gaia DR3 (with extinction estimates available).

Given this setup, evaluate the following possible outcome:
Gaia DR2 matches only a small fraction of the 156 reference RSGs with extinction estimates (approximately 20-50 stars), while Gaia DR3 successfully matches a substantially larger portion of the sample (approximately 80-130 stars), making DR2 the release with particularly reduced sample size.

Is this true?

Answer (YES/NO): NO